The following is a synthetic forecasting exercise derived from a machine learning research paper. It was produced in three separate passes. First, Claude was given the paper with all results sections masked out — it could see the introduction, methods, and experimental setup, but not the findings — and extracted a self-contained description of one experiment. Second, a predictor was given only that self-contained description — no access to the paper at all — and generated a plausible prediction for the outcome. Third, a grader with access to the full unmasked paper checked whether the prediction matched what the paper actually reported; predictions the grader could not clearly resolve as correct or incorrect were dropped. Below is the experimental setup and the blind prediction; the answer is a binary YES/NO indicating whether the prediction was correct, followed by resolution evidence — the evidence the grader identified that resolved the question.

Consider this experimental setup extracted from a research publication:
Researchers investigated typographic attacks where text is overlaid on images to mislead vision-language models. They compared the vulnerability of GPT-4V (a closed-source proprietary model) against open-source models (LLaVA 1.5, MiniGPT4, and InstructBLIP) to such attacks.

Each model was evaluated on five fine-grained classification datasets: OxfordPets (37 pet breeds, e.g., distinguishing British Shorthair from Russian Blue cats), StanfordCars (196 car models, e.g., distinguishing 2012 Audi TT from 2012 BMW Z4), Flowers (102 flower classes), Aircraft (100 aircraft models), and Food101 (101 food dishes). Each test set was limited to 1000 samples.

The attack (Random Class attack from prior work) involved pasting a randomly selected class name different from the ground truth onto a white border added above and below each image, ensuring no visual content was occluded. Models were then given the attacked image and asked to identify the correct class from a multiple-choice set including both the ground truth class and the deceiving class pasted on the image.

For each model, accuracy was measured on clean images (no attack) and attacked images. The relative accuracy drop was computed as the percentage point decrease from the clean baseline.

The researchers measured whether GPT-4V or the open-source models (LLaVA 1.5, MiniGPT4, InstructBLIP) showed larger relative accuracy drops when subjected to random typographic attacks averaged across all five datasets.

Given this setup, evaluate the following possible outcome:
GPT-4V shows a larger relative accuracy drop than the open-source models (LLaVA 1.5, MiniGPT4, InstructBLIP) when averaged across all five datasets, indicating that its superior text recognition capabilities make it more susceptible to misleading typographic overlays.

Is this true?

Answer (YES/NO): NO